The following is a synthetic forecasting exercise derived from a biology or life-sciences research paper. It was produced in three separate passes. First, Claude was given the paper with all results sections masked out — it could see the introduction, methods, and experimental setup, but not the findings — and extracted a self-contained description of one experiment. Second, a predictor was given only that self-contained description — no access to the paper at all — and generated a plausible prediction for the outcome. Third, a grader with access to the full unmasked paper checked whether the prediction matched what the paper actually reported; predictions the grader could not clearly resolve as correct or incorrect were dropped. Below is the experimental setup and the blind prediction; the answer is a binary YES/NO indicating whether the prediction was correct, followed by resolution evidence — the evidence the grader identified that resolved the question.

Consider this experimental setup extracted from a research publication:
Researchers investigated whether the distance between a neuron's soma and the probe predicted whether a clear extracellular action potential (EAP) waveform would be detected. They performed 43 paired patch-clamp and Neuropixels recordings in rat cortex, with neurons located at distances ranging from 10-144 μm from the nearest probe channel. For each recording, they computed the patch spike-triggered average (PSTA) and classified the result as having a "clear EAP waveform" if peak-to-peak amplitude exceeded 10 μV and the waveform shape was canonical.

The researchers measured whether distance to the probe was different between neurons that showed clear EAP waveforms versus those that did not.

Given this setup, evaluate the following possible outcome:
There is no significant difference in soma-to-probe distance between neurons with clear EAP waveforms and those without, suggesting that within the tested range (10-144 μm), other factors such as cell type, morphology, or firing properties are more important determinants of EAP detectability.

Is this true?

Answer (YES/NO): YES